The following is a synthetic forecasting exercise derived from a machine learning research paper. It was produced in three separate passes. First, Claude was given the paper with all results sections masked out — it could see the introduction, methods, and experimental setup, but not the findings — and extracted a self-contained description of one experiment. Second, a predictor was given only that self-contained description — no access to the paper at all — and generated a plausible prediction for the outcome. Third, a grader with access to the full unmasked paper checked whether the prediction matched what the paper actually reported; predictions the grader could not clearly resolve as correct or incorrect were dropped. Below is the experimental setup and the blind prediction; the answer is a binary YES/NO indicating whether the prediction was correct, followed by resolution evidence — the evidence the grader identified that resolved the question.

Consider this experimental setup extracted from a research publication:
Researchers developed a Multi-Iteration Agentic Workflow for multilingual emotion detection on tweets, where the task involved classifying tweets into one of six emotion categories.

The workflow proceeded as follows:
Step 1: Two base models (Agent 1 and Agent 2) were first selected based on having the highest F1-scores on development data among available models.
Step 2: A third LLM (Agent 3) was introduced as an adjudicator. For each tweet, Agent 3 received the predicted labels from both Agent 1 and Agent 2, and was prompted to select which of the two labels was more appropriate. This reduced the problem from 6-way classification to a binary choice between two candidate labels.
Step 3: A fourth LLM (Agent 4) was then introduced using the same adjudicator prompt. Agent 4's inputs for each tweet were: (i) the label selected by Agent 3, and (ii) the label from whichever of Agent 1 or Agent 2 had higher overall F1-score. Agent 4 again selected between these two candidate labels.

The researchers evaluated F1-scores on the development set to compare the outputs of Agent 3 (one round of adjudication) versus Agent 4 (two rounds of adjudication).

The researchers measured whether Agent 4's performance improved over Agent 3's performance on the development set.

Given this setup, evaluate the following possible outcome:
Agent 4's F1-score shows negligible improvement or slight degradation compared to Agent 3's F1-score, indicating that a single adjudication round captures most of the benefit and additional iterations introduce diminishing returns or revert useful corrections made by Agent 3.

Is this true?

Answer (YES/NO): NO